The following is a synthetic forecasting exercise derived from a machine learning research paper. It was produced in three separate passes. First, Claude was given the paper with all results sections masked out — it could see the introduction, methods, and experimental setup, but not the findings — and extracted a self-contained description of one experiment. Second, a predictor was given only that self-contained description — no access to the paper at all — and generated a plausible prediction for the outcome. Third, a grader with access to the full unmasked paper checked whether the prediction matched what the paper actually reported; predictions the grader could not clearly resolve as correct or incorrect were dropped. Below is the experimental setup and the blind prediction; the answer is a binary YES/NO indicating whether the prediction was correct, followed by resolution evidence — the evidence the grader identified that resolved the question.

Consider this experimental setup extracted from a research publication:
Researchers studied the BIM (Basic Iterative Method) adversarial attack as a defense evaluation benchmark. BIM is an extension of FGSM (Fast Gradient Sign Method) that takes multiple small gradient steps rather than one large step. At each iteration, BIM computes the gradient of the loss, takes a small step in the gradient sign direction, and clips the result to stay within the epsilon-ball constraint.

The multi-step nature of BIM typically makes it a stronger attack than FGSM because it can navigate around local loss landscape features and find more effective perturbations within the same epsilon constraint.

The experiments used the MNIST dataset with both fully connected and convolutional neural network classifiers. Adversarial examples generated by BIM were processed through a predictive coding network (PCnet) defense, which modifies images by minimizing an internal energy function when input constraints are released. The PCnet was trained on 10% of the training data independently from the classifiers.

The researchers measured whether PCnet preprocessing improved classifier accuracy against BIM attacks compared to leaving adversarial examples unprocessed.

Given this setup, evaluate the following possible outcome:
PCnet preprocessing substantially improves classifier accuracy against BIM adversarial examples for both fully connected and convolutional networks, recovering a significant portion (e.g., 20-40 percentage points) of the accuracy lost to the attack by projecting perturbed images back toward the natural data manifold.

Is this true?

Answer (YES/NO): YES